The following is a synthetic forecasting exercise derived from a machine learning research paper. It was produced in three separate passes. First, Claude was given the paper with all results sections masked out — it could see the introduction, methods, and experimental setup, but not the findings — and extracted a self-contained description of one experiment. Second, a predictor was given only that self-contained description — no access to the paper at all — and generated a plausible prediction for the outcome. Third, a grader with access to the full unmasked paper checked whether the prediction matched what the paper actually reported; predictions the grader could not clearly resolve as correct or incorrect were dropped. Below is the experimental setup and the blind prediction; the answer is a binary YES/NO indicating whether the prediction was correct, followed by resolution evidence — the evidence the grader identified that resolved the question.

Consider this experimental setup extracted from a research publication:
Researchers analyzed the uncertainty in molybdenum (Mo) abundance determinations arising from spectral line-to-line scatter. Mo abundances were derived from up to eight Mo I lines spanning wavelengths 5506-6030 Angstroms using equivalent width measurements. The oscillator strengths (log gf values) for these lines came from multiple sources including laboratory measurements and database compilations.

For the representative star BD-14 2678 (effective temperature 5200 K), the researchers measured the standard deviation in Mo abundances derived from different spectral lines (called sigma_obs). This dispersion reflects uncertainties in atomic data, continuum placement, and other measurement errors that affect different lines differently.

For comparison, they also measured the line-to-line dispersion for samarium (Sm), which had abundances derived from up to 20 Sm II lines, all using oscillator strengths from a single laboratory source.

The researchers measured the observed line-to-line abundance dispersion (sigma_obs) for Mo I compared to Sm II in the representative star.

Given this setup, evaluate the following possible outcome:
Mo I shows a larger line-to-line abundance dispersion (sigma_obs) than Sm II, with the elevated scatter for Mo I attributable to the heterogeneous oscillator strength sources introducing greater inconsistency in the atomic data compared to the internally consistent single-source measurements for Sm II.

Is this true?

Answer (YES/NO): YES